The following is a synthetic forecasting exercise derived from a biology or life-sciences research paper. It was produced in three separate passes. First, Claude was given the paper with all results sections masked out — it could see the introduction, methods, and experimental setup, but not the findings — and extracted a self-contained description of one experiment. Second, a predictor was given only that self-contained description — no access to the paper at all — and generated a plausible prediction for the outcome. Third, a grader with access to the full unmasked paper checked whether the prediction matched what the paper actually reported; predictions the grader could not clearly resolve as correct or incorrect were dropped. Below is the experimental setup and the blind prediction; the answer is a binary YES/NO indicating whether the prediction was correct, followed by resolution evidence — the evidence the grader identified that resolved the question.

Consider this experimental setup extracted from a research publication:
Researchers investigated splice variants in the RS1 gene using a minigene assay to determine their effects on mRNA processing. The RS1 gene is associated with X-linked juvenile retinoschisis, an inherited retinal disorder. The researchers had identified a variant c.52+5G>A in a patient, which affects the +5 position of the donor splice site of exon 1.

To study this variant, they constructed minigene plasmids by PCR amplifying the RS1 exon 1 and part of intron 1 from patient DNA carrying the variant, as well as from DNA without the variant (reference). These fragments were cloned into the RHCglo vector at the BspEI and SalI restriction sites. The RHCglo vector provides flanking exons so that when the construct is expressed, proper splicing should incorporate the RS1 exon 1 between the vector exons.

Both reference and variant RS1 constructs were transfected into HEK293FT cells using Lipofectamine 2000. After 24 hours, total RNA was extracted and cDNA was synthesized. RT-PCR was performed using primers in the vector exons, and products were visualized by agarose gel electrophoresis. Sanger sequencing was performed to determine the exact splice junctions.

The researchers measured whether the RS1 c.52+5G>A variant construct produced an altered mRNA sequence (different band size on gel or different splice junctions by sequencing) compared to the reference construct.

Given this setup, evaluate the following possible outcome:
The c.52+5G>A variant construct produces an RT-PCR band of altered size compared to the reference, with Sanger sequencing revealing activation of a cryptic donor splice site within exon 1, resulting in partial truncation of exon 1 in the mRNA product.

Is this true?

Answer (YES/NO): NO